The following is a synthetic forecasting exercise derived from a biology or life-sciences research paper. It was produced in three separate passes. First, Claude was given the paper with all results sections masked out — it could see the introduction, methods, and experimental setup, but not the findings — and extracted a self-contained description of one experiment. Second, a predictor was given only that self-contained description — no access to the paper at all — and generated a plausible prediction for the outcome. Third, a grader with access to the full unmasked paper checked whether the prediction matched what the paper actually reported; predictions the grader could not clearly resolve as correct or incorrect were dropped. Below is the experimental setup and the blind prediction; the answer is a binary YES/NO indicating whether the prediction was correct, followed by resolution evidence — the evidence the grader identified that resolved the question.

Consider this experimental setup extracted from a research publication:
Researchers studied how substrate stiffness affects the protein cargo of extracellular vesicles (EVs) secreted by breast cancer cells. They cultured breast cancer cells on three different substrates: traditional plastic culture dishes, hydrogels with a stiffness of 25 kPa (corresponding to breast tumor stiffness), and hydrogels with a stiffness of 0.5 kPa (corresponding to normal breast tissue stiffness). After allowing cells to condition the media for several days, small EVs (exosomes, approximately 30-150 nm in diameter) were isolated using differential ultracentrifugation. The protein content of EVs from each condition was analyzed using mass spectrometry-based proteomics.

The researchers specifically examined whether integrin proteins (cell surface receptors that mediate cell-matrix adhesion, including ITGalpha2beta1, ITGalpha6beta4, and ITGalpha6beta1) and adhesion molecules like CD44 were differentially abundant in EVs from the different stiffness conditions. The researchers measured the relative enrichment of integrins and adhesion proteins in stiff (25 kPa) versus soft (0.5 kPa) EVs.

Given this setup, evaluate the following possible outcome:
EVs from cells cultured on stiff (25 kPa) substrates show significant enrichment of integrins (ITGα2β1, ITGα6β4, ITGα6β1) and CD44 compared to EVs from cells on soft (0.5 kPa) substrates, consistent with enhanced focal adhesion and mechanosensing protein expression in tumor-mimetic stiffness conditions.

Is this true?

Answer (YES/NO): YES